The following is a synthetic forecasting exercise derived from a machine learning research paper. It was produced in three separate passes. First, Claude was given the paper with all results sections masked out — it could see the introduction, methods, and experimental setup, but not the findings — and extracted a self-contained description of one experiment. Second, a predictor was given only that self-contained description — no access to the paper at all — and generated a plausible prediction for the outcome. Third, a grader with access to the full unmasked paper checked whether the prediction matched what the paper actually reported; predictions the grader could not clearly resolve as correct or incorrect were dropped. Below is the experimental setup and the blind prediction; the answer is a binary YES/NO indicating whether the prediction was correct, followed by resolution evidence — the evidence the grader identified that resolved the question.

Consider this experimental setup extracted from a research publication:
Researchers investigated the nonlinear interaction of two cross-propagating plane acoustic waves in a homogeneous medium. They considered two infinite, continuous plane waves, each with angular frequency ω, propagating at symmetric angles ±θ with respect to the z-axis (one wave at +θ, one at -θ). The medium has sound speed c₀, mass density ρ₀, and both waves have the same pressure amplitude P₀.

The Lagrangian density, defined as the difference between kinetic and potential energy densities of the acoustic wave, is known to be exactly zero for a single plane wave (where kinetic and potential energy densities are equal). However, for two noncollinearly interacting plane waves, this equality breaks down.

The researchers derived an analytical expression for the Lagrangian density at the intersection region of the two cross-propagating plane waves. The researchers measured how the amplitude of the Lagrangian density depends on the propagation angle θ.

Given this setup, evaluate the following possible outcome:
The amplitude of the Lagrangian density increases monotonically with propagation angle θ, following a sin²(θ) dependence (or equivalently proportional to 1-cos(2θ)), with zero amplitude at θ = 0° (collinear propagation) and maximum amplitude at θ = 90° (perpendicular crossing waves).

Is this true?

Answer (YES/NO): YES